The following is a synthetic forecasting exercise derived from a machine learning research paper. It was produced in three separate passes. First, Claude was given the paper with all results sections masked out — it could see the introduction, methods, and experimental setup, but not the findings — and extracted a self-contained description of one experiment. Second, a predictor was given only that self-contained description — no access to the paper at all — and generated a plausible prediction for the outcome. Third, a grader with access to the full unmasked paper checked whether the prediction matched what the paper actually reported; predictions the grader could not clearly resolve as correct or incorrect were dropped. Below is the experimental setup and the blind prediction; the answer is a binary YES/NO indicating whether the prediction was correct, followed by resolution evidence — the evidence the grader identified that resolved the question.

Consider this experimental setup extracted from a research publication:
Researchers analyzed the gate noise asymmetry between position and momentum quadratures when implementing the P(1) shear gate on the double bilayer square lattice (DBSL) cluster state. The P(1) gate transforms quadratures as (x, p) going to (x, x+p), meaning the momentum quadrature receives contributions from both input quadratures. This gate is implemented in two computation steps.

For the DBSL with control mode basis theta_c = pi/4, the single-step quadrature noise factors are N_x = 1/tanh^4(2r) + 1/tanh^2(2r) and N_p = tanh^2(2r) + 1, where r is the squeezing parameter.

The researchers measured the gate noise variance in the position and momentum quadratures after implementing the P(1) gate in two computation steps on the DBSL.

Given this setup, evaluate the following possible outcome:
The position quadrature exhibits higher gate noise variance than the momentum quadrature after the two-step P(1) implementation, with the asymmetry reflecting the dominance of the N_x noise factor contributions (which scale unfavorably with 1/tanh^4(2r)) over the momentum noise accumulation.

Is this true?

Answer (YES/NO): YES